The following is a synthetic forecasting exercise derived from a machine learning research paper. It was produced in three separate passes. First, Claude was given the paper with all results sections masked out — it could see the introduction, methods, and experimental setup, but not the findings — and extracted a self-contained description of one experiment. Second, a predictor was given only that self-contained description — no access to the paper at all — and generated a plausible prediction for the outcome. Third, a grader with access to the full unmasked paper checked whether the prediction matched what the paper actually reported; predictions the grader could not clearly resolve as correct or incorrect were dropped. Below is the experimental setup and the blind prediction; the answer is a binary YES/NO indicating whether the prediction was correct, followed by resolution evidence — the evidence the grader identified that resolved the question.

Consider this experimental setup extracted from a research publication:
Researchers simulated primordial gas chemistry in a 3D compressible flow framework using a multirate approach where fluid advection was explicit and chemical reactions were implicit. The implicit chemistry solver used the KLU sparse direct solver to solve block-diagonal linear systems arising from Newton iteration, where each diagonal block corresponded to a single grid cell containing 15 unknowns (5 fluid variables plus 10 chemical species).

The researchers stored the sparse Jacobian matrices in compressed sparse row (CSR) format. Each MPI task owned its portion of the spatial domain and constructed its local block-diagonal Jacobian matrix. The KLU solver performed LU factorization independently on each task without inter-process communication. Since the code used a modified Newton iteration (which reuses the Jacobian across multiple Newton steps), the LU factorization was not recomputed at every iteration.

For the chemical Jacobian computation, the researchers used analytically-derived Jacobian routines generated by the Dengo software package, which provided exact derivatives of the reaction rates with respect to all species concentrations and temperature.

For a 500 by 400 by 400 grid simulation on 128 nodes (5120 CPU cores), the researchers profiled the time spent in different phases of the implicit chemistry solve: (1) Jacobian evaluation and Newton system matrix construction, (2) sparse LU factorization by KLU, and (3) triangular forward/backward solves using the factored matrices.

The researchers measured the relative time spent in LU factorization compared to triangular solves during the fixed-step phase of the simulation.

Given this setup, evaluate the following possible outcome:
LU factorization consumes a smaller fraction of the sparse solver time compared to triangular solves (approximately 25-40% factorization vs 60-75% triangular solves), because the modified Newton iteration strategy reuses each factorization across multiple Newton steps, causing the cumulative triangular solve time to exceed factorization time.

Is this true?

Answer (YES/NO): NO